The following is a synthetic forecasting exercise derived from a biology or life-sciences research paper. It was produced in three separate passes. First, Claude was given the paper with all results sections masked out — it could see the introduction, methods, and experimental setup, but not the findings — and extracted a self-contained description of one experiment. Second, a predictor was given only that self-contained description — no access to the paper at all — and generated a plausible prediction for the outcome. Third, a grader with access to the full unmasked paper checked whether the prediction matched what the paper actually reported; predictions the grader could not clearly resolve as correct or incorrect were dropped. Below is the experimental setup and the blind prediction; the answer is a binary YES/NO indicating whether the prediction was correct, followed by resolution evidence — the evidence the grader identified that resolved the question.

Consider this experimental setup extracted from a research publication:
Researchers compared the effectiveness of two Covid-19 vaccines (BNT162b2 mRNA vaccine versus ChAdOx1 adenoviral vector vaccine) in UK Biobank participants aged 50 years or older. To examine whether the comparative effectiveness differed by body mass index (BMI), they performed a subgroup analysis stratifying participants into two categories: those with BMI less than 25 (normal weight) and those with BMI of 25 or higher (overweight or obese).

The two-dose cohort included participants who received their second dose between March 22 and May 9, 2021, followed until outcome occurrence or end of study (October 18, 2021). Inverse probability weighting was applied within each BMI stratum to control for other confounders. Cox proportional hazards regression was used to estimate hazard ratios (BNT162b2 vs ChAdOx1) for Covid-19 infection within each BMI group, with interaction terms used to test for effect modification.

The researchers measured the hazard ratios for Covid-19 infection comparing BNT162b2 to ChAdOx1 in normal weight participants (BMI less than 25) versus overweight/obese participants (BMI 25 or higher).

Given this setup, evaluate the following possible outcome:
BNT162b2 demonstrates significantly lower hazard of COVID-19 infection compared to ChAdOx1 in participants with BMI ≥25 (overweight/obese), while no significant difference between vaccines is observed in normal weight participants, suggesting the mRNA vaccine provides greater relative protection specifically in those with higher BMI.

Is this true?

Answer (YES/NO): NO